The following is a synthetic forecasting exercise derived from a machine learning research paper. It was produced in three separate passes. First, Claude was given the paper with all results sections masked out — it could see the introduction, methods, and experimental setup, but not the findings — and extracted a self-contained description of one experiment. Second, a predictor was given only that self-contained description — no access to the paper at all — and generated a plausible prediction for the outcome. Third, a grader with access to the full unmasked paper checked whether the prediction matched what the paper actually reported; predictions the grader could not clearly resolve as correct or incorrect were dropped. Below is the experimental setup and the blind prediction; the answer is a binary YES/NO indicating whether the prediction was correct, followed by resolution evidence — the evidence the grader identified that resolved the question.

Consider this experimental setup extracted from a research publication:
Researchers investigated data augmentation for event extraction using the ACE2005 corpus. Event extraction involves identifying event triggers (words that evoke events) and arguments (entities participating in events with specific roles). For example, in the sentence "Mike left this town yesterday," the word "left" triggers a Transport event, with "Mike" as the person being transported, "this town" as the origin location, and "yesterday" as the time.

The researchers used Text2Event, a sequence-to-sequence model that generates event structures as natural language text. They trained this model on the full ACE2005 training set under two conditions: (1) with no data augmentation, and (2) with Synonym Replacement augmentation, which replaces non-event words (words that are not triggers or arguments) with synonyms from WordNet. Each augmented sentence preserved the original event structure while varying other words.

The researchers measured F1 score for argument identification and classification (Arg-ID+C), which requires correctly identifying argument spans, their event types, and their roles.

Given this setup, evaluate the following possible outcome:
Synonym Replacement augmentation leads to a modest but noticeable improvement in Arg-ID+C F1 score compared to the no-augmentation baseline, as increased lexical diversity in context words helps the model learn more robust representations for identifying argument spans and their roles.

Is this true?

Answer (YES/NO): NO